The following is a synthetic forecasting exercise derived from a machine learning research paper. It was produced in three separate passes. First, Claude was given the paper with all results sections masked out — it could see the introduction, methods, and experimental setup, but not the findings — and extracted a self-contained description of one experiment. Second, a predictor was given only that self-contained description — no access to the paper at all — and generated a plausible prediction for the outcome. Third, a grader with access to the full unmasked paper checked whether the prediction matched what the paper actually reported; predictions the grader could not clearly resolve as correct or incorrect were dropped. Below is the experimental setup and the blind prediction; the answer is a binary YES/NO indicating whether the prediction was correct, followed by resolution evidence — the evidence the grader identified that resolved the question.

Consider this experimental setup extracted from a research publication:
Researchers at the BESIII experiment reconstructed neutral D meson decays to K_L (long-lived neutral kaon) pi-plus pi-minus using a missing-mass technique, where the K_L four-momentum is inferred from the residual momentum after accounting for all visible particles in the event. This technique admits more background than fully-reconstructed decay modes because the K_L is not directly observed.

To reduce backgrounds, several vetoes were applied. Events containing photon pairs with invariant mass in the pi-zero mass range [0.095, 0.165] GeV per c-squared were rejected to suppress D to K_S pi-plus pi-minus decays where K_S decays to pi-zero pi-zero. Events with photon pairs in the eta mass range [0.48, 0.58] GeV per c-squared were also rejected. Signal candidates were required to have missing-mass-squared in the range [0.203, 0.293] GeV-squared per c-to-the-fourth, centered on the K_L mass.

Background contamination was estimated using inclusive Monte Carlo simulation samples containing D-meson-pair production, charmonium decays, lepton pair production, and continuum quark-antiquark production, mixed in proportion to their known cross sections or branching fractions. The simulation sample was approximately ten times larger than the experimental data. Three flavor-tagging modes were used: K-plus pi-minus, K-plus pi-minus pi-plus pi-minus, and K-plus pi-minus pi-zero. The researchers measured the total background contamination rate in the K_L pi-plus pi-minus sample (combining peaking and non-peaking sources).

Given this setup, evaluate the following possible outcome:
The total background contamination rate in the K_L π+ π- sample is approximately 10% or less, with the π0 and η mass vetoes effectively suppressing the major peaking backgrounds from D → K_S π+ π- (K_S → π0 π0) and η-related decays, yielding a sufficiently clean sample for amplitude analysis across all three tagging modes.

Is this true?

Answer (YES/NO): NO